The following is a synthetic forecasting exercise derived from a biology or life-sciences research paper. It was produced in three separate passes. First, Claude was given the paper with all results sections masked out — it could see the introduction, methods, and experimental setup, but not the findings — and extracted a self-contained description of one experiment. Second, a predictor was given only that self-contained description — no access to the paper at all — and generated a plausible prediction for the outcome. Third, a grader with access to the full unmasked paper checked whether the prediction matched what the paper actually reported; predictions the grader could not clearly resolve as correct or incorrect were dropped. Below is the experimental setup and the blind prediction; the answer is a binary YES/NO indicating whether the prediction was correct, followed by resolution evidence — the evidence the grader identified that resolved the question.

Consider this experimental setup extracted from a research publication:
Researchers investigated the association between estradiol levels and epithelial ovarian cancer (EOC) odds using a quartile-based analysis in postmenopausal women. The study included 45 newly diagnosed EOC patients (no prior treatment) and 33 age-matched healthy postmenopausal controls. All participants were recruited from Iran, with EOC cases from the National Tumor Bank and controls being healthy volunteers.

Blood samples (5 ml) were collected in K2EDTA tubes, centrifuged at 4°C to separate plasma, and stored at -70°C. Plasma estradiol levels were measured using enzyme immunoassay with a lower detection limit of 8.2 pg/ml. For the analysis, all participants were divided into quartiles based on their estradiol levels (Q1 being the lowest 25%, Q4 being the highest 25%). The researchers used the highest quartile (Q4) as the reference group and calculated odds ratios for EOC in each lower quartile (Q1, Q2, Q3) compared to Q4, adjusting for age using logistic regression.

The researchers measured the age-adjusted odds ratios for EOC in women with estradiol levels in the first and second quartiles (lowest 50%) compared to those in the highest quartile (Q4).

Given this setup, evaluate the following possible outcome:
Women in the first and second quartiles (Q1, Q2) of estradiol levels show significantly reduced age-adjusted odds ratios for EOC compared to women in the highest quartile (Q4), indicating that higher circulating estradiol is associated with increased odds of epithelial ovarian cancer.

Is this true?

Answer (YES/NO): YES